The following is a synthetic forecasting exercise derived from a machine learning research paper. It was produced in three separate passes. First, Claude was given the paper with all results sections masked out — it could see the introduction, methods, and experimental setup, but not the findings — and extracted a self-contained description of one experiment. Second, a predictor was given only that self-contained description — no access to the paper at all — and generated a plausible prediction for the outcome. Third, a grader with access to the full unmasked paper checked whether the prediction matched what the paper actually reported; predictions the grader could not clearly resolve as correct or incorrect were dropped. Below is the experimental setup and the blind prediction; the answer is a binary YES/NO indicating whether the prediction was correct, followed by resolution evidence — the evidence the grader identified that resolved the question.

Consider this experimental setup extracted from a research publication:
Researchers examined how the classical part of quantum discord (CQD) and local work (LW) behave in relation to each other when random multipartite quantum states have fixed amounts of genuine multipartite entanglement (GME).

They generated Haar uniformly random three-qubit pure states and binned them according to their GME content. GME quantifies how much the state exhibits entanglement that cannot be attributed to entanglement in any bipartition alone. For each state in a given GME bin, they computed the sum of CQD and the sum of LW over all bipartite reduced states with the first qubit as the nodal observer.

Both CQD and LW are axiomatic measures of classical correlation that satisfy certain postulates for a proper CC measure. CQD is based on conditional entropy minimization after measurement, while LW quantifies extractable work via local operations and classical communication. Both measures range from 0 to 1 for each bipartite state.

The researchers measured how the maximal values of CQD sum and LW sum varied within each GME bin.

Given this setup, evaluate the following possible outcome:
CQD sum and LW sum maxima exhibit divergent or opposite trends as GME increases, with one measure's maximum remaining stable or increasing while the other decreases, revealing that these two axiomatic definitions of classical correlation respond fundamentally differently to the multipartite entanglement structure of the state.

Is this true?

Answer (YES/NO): YES